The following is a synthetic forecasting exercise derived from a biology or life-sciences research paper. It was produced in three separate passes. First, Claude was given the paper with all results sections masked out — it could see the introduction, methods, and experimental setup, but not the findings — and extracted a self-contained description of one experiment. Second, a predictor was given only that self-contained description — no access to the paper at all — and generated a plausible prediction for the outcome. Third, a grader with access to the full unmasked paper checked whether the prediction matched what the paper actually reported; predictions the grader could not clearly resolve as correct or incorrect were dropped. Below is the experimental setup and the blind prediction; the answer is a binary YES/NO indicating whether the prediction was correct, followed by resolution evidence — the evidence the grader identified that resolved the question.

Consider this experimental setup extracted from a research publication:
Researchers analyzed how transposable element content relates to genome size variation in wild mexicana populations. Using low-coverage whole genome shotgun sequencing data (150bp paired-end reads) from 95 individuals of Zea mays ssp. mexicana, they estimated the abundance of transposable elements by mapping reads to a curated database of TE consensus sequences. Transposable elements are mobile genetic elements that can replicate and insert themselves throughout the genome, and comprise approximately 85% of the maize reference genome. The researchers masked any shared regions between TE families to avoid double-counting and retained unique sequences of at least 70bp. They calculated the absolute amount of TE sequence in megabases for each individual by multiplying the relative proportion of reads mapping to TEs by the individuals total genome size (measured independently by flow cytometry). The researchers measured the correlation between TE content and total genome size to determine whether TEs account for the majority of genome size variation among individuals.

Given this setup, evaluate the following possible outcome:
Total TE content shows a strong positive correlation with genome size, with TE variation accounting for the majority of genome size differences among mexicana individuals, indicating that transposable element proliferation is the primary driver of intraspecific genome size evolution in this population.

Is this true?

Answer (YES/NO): NO